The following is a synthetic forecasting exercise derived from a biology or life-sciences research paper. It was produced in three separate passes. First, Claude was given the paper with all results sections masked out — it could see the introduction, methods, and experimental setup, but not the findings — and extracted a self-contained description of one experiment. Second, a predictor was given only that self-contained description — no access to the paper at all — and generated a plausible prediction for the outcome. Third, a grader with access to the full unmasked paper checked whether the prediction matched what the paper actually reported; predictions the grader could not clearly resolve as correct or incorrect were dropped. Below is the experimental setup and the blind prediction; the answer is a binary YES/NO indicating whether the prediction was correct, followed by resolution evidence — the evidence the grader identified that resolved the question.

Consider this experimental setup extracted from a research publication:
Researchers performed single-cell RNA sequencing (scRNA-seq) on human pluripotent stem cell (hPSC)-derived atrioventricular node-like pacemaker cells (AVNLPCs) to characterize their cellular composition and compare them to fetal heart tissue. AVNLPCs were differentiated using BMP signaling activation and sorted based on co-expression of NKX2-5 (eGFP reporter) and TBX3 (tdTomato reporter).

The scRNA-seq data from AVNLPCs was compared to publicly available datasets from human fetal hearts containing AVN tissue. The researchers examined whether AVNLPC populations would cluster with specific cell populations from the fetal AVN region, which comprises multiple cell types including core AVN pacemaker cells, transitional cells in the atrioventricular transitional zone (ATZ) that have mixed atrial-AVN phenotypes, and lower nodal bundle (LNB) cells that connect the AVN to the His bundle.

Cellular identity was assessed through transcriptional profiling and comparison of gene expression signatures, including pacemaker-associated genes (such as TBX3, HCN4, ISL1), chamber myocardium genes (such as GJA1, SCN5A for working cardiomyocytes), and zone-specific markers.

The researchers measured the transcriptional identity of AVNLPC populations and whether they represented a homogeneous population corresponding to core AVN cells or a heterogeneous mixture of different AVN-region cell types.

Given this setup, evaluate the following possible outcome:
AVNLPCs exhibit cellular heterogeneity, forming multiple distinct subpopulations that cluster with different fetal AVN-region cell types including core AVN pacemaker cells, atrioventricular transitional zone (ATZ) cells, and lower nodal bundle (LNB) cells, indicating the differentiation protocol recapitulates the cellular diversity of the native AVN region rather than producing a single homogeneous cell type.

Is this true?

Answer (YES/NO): YES